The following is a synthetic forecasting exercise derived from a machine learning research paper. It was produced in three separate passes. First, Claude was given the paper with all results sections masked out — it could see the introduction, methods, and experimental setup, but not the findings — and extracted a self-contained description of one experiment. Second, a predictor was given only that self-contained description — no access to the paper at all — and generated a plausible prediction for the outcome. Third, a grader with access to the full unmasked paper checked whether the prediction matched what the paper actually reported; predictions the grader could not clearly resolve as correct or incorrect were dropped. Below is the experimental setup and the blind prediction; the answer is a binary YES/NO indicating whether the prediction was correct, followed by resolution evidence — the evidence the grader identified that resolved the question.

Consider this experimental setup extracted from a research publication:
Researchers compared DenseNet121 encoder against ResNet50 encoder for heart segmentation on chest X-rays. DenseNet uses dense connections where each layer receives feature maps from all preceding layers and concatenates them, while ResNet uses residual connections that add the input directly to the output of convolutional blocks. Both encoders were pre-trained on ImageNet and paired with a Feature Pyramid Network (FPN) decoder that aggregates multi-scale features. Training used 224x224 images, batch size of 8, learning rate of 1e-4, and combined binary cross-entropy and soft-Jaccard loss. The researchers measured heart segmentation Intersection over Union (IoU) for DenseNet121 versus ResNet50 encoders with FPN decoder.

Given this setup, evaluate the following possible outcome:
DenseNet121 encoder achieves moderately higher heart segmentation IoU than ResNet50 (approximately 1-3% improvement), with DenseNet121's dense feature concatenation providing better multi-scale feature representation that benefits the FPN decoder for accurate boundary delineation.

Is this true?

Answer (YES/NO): NO